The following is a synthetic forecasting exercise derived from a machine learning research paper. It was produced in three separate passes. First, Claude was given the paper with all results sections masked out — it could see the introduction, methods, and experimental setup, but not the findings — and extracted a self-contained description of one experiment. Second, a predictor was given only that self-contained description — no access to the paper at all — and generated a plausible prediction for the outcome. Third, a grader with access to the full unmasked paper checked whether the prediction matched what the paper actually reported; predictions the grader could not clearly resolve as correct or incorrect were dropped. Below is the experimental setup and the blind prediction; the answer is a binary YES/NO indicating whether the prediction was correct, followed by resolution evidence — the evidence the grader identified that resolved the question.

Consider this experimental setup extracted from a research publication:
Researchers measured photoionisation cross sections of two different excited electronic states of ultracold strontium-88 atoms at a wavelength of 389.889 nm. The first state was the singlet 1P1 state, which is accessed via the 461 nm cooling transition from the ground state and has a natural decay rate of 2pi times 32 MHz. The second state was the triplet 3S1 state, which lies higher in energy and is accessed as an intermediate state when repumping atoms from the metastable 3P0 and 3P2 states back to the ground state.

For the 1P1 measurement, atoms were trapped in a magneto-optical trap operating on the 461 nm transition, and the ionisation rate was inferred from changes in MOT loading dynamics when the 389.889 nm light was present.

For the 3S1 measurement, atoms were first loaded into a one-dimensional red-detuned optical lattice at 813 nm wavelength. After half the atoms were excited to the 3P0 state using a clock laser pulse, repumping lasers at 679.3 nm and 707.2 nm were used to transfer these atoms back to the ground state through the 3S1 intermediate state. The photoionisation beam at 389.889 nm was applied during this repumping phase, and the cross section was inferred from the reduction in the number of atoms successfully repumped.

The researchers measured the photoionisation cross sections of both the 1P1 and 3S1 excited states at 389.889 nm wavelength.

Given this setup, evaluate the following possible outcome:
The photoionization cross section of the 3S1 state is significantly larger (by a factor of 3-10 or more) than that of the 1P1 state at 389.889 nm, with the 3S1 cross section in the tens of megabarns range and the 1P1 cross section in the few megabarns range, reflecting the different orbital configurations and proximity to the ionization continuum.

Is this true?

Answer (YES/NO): NO